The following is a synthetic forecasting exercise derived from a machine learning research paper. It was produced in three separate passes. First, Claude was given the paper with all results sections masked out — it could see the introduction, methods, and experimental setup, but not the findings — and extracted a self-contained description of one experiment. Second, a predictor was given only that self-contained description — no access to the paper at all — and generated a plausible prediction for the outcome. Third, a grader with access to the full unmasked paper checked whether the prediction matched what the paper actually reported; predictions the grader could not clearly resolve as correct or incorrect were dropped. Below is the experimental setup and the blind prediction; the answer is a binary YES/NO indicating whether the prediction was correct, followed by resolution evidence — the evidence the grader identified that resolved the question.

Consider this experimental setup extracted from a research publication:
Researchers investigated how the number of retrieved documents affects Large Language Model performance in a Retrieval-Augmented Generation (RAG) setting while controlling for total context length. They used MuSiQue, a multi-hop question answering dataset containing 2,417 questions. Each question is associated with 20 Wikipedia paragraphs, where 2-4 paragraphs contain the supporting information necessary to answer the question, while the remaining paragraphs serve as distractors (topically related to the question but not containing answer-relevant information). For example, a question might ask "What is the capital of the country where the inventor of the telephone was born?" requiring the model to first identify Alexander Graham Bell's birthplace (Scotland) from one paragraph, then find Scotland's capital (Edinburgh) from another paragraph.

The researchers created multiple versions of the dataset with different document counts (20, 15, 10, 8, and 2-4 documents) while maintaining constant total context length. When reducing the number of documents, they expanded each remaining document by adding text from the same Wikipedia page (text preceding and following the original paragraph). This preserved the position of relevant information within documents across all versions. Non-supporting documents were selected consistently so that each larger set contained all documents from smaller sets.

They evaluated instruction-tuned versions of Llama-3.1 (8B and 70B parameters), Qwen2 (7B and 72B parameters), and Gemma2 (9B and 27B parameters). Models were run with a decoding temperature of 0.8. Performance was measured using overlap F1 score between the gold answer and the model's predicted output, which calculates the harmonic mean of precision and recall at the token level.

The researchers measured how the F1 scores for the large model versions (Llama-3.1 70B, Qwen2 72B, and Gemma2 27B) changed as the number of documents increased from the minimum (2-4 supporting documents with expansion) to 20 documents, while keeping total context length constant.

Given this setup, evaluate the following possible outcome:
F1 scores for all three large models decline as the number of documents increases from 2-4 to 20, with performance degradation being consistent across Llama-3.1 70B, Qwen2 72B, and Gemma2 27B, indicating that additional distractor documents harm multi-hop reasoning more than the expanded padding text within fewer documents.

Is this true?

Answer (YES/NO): NO